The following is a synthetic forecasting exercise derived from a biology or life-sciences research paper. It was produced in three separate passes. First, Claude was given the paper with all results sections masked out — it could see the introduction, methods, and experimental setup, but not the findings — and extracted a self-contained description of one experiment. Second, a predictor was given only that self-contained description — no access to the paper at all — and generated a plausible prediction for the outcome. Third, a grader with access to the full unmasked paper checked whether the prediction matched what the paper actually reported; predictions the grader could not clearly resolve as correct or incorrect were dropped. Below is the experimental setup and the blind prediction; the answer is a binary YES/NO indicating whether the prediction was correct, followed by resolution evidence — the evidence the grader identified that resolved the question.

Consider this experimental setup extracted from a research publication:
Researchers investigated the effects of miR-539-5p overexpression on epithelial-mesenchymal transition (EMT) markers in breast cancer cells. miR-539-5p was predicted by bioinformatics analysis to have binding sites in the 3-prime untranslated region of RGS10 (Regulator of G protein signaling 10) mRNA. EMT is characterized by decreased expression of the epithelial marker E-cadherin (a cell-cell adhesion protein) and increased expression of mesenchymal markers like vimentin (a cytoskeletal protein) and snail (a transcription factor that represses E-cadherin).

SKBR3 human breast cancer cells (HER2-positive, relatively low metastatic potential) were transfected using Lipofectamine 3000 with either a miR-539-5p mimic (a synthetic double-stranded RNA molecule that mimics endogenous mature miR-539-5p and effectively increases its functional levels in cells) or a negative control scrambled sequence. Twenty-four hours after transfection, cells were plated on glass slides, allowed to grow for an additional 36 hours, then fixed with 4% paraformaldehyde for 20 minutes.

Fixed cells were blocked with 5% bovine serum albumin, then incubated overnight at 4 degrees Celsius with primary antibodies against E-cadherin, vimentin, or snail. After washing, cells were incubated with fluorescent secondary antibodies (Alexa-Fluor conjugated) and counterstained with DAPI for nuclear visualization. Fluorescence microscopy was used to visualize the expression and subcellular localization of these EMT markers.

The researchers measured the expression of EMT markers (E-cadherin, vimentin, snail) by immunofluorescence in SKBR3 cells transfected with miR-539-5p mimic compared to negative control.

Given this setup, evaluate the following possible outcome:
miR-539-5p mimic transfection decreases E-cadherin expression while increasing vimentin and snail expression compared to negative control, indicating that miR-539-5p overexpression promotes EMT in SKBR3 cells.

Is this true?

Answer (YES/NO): YES